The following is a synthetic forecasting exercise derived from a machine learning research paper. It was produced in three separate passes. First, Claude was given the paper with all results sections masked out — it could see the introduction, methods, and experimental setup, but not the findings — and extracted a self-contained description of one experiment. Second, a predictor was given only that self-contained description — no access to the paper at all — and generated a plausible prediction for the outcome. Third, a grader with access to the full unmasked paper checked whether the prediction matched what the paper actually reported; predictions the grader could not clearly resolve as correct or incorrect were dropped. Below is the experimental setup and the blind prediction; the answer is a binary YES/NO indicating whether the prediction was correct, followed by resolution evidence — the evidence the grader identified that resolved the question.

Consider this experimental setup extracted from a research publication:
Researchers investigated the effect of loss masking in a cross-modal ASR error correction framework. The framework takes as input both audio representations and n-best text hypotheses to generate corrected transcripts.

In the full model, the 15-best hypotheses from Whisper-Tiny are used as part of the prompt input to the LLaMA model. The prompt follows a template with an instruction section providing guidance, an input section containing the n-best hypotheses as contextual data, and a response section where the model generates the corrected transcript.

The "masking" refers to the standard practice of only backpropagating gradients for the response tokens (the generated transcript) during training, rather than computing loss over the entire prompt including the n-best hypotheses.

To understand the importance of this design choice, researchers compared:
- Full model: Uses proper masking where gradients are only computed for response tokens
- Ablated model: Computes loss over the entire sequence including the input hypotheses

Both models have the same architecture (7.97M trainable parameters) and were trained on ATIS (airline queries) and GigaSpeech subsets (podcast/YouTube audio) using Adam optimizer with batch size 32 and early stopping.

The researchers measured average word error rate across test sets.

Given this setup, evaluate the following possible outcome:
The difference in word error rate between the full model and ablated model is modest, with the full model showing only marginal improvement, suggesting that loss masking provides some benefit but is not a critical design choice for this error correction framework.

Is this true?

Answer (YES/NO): NO